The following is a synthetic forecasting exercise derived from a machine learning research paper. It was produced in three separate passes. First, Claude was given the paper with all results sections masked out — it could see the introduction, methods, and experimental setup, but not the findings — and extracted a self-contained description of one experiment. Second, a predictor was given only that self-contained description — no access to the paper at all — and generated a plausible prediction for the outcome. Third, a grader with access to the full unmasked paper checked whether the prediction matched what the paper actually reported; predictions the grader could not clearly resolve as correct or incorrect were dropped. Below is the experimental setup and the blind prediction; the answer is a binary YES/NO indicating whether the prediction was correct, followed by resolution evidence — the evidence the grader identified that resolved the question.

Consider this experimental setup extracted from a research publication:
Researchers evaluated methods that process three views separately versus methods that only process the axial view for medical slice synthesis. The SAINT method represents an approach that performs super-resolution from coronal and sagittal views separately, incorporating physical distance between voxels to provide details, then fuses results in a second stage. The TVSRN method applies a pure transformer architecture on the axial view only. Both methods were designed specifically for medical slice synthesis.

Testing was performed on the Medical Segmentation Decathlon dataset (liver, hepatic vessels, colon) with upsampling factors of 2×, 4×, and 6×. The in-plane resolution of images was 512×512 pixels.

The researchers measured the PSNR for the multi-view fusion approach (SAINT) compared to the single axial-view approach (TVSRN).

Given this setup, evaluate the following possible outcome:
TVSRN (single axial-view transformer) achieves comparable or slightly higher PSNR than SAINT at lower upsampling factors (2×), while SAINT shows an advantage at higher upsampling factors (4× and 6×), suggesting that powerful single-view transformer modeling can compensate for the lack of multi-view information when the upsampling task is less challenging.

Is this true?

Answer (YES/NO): NO